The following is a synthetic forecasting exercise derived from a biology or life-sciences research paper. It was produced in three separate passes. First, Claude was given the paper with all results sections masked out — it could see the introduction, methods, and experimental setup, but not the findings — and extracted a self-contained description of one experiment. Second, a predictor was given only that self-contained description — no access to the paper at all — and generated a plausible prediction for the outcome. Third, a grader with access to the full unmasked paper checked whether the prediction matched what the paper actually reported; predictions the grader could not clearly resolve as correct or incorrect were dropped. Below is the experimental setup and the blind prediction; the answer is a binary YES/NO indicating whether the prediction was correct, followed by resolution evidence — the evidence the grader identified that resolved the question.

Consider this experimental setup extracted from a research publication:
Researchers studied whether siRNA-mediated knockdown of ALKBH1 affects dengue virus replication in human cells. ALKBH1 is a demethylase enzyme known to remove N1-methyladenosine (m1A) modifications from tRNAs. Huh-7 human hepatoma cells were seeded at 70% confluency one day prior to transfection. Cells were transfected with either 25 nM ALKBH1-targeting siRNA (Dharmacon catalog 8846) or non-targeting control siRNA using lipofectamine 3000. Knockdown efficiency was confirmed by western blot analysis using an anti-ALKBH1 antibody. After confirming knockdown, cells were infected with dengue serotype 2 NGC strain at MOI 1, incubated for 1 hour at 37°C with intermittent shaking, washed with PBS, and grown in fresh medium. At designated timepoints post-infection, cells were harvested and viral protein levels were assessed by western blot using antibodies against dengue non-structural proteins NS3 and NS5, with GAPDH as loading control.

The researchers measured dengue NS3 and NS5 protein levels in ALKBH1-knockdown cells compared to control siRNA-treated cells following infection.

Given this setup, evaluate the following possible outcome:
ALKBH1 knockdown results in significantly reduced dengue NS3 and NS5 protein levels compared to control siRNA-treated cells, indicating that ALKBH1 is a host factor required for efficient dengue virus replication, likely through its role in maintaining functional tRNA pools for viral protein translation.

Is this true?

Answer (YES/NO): NO